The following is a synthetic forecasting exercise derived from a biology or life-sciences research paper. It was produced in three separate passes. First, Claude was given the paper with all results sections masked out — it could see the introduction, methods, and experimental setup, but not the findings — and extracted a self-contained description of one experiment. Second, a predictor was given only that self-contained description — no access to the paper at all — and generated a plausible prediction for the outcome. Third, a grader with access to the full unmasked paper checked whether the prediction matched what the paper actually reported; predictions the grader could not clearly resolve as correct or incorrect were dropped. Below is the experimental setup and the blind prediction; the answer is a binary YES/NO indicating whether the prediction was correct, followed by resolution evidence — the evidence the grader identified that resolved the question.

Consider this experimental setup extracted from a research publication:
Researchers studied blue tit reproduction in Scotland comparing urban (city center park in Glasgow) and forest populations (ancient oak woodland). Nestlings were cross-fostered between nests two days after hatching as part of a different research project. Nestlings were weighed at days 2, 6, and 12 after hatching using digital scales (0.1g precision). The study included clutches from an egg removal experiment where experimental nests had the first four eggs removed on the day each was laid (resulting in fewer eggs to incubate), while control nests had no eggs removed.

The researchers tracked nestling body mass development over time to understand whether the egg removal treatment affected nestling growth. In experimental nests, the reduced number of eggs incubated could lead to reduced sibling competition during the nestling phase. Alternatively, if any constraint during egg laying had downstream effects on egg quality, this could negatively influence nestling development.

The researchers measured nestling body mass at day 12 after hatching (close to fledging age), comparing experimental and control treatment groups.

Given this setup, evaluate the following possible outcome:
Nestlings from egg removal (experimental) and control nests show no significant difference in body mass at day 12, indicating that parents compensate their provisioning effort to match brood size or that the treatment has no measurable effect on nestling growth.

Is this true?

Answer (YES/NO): NO